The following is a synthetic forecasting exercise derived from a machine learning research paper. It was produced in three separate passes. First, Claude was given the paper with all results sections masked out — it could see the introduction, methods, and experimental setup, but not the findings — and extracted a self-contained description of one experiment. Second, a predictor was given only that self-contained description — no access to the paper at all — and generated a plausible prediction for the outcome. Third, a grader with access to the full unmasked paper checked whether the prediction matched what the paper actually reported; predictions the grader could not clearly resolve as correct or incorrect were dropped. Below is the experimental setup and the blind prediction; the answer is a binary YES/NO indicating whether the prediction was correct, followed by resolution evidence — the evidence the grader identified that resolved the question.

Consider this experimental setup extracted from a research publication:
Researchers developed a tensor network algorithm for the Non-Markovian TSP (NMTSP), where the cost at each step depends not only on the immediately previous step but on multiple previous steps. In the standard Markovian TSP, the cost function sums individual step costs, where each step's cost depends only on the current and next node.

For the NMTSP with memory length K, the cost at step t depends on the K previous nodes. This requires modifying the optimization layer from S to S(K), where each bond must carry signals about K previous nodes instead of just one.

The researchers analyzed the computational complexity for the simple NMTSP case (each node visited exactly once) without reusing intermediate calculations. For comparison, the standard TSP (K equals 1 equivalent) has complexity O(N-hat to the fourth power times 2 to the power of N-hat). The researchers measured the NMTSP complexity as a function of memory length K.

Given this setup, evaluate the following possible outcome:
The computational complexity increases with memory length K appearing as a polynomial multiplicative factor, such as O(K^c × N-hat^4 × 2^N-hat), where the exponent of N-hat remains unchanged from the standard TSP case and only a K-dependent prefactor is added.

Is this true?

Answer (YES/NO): NO